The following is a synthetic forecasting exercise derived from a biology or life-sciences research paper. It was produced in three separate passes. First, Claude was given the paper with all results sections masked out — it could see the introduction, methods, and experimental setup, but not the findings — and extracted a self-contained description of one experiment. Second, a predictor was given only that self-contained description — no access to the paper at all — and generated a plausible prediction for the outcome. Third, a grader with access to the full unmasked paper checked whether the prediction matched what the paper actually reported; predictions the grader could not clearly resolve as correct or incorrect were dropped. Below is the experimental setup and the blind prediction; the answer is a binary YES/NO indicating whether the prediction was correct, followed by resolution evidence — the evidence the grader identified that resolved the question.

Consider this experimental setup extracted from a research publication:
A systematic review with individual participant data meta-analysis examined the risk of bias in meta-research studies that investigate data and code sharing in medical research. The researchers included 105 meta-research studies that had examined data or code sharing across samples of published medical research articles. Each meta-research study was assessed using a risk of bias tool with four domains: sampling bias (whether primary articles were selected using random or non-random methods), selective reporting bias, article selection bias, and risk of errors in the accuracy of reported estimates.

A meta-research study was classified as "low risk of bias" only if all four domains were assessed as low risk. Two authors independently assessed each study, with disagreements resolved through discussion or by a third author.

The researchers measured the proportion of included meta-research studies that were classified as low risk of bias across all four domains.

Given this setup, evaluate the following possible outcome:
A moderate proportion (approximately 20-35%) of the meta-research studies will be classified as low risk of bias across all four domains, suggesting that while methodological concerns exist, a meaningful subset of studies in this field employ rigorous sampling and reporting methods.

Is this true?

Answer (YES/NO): NO